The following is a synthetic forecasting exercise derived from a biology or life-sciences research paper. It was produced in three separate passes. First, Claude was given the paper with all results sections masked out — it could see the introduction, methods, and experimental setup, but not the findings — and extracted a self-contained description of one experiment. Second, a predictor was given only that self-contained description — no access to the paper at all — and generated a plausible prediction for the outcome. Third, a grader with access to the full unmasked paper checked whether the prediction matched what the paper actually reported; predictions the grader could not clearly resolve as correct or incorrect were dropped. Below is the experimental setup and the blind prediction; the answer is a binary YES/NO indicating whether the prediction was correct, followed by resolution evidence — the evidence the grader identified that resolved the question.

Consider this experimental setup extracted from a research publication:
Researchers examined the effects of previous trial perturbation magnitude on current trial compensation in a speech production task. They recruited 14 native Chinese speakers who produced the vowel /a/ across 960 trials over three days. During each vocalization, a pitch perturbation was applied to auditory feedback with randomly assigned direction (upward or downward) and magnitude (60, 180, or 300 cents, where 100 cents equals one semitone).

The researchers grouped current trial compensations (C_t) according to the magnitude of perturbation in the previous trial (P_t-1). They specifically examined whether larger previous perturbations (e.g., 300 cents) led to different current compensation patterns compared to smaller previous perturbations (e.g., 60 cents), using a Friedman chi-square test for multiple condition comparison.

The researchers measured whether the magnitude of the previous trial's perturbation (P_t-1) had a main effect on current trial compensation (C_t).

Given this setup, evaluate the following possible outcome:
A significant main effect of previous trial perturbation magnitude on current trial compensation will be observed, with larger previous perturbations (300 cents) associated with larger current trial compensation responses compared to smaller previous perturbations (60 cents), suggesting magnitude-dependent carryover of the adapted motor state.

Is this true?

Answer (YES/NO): NO